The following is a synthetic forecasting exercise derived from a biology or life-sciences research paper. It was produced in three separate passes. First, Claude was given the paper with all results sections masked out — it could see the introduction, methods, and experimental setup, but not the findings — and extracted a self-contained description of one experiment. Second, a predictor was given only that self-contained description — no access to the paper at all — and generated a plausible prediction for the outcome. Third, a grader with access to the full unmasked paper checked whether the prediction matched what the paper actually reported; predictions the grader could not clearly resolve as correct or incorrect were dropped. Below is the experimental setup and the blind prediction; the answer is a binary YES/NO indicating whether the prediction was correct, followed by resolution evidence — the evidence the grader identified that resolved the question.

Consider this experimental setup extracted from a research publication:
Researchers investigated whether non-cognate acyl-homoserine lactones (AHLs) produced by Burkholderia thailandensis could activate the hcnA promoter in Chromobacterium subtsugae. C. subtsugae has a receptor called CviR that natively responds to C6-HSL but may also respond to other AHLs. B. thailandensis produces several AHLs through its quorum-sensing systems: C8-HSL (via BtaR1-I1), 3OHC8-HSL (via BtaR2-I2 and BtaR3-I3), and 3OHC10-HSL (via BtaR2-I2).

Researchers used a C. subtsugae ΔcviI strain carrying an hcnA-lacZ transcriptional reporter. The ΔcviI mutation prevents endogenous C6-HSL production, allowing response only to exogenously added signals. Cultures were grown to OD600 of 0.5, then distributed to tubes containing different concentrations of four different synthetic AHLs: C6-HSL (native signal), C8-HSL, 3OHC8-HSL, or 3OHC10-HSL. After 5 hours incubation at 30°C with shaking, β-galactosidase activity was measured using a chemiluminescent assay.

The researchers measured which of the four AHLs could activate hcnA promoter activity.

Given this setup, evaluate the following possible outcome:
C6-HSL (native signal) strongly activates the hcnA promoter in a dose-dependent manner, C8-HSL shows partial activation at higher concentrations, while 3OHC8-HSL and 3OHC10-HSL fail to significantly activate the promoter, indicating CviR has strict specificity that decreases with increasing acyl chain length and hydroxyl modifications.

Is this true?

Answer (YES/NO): NO